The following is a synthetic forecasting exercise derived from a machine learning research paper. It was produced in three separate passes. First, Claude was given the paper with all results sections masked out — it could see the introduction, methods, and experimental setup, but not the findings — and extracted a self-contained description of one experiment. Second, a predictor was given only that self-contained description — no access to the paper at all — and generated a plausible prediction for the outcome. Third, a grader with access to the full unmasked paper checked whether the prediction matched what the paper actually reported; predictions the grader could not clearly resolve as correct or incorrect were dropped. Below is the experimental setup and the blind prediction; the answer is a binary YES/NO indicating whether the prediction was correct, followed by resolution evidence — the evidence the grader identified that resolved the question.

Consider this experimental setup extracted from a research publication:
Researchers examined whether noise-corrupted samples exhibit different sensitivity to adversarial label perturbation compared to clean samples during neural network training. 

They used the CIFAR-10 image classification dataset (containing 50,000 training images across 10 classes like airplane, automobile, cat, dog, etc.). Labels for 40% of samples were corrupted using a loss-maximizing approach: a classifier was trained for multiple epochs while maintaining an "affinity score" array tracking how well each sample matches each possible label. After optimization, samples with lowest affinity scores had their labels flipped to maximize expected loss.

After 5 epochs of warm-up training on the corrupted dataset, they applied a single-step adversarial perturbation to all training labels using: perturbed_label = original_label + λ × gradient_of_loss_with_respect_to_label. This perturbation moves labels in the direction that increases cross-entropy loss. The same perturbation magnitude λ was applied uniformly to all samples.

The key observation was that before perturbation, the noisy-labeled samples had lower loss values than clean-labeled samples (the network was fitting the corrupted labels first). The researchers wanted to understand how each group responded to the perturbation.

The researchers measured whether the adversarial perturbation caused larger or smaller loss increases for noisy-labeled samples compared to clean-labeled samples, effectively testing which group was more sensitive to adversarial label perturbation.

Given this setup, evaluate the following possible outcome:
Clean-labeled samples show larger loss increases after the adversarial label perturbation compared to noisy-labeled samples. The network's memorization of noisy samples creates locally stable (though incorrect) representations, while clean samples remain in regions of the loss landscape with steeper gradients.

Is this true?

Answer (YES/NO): NO